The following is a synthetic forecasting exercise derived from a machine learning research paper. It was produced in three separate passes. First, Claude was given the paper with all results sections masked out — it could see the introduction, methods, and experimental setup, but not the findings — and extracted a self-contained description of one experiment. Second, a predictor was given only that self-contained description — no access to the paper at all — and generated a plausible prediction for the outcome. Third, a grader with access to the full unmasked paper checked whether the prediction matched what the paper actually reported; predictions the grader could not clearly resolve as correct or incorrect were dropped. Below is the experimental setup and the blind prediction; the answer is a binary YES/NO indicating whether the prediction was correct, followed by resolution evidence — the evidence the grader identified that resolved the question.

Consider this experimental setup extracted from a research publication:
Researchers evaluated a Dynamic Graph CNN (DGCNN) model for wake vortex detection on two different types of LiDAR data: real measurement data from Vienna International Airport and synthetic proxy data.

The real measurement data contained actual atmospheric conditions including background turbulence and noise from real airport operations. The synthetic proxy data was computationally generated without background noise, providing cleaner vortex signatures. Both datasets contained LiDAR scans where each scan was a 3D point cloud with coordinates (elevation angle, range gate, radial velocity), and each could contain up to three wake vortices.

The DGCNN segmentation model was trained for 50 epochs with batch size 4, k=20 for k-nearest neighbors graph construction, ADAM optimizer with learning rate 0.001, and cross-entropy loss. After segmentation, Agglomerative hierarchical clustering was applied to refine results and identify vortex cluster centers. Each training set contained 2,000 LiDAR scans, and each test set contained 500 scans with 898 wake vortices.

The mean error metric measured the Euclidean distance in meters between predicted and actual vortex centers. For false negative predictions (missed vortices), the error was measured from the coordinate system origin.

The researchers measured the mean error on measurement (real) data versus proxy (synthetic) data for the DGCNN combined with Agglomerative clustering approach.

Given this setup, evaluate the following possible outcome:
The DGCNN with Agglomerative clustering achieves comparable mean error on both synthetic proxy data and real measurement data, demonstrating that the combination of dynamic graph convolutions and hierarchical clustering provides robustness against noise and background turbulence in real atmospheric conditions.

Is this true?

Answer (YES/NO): NO